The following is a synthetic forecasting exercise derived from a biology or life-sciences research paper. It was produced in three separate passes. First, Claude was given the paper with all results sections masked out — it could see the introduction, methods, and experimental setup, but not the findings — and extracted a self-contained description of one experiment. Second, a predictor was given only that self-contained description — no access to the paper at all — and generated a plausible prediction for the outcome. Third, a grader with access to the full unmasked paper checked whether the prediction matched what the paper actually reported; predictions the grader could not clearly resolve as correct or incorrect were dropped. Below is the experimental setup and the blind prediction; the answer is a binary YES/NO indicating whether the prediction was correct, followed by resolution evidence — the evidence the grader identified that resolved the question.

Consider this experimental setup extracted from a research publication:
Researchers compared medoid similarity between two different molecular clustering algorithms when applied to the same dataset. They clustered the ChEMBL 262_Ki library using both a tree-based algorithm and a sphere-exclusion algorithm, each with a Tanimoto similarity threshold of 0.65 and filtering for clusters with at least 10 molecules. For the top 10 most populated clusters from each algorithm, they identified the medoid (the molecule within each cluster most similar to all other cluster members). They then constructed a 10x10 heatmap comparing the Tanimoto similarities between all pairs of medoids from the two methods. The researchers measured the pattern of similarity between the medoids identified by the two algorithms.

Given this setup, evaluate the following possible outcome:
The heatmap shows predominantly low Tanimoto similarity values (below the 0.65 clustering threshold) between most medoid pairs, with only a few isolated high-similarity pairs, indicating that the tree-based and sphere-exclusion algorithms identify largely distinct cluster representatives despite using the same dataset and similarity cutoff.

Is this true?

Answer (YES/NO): NO